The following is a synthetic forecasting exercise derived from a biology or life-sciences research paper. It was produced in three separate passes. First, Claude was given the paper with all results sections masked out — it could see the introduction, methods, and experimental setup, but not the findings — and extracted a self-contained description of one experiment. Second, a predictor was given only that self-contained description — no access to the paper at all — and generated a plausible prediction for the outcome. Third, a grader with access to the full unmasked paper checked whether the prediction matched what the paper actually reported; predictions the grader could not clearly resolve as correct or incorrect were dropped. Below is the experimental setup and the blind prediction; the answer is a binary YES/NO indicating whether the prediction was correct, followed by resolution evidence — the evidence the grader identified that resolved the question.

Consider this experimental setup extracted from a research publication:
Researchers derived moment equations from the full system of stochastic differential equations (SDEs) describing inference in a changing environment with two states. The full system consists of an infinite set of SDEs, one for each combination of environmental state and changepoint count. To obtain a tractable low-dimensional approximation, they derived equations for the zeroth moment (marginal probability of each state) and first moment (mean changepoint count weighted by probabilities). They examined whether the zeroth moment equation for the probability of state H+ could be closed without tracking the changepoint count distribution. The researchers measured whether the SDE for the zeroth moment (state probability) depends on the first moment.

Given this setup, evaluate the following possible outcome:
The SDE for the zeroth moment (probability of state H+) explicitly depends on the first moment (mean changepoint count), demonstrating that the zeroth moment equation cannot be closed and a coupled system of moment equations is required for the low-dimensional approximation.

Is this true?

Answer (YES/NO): YES